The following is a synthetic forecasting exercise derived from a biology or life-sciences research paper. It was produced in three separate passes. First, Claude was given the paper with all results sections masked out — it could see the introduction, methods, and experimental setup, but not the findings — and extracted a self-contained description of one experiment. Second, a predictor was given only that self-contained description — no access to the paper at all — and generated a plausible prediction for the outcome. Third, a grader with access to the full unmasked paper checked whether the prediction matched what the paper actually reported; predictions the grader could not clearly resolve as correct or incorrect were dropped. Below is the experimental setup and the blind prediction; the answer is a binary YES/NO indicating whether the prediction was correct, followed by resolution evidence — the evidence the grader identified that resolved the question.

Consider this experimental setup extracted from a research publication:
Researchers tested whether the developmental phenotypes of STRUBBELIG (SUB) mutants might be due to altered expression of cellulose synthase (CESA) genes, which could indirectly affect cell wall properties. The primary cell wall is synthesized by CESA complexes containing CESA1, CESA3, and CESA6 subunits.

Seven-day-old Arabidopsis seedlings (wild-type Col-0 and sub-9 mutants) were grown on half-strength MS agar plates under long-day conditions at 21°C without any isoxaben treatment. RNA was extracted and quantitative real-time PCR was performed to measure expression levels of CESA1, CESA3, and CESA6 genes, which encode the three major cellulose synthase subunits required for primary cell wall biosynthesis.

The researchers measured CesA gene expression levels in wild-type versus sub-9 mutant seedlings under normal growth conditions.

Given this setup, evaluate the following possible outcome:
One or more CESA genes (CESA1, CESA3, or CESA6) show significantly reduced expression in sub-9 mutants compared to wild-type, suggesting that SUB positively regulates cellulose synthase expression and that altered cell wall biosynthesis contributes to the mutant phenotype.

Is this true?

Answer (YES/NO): NO